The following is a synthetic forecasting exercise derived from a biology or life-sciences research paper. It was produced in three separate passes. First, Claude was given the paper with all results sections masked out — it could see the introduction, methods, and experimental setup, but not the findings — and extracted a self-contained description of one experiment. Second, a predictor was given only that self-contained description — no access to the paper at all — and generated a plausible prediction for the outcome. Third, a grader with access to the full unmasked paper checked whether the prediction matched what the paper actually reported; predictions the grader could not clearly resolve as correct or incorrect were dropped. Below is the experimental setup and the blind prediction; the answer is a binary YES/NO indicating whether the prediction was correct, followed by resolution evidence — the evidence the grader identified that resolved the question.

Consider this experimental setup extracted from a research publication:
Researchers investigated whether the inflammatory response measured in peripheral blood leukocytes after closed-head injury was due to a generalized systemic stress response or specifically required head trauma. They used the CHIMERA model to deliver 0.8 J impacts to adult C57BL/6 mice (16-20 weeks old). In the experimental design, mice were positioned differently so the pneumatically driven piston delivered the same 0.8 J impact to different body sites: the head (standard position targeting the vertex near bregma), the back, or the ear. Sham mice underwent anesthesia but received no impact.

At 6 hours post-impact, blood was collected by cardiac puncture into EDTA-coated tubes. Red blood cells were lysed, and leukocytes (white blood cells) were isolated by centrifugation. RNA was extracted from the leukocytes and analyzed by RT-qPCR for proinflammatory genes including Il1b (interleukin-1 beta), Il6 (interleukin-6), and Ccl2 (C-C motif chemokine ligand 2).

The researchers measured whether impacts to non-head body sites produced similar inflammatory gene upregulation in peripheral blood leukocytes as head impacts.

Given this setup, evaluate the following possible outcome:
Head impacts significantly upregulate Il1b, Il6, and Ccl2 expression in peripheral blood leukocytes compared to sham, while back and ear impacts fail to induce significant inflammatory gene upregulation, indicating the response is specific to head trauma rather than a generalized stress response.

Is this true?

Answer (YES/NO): NO